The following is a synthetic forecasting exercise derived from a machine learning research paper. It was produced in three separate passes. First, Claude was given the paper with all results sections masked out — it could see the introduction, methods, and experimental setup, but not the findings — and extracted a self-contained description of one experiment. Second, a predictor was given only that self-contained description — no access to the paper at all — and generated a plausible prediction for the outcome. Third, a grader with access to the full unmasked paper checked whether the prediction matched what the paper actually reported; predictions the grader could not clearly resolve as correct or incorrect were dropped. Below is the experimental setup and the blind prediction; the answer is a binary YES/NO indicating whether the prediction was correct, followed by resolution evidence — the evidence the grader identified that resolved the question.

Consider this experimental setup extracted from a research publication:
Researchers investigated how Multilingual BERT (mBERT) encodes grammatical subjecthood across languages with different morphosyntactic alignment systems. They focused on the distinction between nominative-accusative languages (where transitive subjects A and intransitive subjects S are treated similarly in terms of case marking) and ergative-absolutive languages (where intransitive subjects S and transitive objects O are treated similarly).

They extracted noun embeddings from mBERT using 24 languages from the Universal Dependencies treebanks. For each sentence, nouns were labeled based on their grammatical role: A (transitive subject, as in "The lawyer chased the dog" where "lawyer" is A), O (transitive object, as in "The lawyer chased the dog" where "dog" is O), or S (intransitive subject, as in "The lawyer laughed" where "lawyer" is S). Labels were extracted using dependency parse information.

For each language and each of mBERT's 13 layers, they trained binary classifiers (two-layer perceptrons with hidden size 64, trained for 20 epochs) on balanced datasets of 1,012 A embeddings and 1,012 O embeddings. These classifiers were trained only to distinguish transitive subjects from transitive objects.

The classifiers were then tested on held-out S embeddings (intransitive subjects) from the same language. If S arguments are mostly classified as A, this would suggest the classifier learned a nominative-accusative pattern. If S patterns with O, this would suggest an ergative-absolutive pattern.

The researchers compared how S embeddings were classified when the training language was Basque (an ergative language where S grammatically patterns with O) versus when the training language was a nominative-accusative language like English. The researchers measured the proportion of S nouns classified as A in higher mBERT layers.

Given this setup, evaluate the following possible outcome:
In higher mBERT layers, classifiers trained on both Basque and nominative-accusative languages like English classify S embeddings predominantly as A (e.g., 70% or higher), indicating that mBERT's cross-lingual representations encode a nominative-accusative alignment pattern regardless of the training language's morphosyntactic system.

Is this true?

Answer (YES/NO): NO